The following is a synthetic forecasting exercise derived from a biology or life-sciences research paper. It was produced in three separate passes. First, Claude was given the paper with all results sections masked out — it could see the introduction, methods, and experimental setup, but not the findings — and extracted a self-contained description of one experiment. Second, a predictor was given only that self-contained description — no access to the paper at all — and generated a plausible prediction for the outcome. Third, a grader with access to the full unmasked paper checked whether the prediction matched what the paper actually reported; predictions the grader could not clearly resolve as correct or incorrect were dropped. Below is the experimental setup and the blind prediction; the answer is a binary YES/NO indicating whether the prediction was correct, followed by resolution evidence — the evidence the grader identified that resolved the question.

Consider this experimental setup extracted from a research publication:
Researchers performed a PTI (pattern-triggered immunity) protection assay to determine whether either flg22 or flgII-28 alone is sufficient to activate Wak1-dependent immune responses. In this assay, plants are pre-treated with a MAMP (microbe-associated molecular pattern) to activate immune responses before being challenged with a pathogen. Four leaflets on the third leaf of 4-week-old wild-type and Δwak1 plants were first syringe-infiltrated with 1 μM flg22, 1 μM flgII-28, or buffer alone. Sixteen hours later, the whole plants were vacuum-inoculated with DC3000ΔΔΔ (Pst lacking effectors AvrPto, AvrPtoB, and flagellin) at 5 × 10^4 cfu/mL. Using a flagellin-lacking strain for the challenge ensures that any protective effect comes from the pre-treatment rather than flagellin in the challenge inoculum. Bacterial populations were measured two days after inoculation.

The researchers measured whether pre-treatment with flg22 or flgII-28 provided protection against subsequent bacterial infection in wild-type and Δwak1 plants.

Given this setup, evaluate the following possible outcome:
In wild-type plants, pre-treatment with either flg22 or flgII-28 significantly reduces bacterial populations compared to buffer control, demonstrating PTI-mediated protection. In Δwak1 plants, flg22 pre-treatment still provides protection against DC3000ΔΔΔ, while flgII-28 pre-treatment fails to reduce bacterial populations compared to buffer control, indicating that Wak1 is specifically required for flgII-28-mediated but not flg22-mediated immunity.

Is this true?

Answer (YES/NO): NO